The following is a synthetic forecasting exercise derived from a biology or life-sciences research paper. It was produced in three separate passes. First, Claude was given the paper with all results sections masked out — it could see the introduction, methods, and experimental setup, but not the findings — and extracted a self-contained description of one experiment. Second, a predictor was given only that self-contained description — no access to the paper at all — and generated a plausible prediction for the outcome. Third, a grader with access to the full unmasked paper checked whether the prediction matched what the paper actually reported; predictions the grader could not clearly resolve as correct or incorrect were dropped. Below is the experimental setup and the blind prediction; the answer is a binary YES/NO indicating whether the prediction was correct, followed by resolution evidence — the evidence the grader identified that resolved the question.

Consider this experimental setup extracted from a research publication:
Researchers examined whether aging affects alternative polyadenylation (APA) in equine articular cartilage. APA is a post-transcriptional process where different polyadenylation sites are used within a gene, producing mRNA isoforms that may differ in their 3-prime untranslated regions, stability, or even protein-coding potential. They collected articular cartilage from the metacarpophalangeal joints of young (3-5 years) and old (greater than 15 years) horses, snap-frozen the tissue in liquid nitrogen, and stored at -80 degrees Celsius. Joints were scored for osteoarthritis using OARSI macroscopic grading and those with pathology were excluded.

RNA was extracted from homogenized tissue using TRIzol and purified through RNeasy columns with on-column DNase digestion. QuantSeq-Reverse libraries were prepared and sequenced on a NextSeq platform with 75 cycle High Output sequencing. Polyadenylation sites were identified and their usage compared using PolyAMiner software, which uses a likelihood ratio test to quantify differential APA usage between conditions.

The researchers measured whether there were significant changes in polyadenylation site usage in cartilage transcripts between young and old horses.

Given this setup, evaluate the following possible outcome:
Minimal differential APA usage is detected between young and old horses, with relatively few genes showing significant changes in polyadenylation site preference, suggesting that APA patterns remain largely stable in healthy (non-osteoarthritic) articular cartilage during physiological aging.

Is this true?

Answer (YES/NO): NO